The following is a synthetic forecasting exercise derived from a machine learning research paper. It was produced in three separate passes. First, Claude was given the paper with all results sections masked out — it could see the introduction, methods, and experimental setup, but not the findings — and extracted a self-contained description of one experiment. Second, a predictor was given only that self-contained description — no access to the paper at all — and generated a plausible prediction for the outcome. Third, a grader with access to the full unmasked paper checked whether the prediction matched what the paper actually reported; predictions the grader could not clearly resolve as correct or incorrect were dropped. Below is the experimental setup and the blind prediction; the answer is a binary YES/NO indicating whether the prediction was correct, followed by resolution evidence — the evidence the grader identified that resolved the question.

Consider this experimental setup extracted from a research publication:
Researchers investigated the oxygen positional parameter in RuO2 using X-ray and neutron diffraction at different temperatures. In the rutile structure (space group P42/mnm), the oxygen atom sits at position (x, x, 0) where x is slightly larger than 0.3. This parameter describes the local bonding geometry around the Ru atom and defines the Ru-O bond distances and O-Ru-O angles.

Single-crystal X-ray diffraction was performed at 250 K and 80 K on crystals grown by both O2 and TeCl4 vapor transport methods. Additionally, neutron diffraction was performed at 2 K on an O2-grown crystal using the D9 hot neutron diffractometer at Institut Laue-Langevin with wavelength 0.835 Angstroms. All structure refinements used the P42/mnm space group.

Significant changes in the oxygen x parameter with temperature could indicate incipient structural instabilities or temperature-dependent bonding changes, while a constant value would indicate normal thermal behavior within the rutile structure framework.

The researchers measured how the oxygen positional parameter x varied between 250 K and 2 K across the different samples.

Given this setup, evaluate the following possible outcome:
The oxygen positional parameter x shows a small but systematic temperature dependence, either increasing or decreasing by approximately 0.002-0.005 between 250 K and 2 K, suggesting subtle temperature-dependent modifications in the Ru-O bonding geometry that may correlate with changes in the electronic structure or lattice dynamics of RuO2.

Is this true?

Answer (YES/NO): NO